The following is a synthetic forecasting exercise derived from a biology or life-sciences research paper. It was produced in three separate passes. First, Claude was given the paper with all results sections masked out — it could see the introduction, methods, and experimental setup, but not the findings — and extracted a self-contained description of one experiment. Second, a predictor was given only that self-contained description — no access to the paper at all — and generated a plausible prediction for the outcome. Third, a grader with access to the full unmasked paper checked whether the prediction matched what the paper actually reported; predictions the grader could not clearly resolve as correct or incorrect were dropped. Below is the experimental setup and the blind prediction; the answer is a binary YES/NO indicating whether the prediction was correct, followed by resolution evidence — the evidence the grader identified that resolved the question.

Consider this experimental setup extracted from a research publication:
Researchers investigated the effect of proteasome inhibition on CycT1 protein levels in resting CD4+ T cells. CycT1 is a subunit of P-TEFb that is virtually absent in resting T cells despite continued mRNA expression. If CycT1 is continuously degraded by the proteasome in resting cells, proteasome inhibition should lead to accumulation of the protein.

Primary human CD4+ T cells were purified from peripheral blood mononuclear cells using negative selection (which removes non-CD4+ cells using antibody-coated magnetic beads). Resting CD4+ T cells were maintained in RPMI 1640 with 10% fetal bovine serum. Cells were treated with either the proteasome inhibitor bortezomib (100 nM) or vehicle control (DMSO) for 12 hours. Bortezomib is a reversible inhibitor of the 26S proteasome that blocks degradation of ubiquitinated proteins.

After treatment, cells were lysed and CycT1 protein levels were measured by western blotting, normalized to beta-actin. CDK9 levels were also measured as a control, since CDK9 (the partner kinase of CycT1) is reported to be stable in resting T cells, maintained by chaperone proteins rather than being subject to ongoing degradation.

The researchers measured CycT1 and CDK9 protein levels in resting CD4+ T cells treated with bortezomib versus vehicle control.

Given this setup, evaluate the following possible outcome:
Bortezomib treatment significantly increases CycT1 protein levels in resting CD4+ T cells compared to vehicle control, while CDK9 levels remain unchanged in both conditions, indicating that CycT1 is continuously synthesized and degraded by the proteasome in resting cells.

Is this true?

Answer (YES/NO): YES